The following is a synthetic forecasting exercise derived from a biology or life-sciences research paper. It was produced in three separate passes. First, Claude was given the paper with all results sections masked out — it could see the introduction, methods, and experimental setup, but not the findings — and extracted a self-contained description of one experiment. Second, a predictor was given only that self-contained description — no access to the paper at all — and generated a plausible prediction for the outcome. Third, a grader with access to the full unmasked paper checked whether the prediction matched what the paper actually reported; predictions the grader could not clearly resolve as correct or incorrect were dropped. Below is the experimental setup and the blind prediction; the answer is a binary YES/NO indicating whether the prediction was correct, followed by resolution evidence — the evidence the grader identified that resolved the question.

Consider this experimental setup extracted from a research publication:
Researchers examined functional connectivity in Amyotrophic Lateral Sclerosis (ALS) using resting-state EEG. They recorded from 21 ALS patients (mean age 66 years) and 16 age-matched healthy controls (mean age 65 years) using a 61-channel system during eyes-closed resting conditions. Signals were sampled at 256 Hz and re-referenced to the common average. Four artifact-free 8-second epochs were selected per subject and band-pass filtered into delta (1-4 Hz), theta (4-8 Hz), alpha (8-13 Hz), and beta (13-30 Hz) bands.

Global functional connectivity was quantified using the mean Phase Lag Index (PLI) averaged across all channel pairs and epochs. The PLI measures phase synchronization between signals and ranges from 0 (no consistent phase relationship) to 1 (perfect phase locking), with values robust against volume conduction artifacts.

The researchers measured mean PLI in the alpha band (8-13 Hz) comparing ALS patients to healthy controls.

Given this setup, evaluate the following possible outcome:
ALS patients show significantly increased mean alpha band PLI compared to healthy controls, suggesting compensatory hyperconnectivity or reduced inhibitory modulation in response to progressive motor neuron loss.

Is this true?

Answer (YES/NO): NO